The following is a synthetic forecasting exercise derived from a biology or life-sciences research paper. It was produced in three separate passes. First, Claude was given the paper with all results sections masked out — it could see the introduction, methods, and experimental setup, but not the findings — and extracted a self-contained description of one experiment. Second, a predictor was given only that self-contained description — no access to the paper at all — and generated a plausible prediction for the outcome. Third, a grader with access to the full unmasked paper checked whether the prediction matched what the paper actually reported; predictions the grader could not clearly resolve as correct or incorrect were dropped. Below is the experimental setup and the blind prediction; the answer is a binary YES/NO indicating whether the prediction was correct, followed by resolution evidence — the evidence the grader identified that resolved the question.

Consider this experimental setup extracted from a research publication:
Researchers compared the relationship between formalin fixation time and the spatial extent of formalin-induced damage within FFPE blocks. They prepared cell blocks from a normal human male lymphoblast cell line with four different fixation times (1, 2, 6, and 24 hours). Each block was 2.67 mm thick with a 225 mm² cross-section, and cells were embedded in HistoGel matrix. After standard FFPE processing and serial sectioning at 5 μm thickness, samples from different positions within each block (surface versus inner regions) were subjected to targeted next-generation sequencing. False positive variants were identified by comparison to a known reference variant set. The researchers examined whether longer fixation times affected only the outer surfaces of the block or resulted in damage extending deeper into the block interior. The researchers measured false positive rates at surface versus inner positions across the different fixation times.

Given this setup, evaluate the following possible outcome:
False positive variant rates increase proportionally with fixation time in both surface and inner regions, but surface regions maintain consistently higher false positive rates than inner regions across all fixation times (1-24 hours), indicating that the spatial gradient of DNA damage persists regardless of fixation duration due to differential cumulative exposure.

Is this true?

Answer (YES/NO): NO